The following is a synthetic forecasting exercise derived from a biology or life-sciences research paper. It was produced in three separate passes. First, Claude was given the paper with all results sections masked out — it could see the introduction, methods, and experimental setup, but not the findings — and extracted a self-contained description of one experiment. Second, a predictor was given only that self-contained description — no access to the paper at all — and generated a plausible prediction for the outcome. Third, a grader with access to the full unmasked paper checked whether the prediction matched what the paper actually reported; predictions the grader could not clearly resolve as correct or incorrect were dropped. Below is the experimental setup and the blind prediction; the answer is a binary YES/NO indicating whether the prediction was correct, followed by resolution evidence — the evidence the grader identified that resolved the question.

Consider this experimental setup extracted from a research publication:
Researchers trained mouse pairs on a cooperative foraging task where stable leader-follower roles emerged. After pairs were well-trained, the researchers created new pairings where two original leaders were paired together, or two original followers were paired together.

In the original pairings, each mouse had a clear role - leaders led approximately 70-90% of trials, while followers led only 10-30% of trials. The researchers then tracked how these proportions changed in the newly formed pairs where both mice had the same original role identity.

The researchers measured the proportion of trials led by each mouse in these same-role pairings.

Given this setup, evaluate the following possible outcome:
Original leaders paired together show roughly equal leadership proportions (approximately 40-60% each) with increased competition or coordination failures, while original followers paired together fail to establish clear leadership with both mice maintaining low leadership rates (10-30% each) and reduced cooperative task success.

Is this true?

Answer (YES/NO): NO